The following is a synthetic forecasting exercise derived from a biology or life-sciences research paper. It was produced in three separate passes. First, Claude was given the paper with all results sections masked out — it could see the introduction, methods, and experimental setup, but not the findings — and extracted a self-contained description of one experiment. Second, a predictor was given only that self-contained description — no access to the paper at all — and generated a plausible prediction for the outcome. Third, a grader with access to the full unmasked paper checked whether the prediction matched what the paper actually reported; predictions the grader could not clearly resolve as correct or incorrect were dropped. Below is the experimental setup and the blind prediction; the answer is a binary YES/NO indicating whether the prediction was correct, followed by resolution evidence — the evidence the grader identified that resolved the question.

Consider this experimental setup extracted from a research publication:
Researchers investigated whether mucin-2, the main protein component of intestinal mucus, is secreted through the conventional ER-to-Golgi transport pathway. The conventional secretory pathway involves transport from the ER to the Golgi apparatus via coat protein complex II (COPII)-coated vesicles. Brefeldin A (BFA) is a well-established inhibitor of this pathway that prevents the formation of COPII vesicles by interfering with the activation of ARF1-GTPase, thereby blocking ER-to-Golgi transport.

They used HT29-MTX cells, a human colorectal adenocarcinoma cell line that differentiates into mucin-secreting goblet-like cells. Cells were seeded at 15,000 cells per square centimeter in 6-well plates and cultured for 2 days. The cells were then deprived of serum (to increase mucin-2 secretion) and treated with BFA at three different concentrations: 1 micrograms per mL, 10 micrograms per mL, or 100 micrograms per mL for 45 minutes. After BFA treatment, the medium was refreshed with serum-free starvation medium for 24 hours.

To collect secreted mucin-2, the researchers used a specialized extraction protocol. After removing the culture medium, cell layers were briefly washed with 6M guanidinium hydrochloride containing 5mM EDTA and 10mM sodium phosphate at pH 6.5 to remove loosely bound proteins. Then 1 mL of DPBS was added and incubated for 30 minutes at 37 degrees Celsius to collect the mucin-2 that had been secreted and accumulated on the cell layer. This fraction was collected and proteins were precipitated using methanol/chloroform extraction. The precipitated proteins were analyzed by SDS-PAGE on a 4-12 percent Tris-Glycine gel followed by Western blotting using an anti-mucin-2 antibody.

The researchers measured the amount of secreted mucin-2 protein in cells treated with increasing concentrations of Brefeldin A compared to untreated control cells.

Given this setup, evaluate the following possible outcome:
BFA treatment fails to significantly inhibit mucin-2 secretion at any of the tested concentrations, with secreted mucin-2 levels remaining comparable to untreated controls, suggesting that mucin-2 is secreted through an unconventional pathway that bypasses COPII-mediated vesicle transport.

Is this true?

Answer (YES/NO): NO